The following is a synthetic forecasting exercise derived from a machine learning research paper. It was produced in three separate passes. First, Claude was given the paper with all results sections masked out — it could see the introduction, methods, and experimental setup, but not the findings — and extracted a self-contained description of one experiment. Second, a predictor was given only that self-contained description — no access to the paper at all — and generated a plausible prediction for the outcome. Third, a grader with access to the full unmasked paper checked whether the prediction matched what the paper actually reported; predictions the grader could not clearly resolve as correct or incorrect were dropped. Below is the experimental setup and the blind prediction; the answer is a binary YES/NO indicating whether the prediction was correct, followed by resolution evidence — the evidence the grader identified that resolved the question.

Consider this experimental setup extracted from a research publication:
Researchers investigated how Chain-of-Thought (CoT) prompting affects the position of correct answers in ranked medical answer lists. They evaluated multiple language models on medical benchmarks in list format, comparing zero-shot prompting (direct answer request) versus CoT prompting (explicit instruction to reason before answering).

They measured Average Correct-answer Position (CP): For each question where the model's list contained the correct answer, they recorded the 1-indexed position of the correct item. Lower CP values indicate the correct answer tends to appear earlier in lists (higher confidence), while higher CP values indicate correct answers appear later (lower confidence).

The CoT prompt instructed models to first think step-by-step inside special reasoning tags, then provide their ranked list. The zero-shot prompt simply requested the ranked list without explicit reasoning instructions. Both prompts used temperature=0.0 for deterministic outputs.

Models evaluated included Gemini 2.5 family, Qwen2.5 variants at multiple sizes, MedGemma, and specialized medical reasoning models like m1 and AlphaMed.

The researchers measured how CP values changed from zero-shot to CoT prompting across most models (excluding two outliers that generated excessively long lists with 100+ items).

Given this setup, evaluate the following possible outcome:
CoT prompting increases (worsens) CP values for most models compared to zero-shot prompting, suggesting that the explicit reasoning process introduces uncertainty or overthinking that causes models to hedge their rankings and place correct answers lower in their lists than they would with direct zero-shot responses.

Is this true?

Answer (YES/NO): NO